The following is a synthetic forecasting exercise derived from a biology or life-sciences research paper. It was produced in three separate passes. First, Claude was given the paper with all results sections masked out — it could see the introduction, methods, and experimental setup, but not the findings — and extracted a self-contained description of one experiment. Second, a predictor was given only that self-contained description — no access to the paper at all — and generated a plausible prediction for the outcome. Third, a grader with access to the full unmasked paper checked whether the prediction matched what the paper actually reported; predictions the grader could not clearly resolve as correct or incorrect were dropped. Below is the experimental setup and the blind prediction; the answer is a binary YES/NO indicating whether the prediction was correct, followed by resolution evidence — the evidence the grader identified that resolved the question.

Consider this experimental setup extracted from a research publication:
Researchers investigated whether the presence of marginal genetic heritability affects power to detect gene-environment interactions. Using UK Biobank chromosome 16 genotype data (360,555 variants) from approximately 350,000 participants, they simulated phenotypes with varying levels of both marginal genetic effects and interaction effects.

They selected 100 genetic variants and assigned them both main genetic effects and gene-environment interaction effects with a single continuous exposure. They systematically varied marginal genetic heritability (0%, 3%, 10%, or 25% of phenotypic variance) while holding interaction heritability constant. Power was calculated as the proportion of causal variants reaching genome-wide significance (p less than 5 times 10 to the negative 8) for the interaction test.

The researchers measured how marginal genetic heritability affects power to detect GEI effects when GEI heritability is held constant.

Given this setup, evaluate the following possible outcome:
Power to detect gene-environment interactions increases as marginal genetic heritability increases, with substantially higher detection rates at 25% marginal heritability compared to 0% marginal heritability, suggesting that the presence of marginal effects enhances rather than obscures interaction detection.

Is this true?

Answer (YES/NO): NO